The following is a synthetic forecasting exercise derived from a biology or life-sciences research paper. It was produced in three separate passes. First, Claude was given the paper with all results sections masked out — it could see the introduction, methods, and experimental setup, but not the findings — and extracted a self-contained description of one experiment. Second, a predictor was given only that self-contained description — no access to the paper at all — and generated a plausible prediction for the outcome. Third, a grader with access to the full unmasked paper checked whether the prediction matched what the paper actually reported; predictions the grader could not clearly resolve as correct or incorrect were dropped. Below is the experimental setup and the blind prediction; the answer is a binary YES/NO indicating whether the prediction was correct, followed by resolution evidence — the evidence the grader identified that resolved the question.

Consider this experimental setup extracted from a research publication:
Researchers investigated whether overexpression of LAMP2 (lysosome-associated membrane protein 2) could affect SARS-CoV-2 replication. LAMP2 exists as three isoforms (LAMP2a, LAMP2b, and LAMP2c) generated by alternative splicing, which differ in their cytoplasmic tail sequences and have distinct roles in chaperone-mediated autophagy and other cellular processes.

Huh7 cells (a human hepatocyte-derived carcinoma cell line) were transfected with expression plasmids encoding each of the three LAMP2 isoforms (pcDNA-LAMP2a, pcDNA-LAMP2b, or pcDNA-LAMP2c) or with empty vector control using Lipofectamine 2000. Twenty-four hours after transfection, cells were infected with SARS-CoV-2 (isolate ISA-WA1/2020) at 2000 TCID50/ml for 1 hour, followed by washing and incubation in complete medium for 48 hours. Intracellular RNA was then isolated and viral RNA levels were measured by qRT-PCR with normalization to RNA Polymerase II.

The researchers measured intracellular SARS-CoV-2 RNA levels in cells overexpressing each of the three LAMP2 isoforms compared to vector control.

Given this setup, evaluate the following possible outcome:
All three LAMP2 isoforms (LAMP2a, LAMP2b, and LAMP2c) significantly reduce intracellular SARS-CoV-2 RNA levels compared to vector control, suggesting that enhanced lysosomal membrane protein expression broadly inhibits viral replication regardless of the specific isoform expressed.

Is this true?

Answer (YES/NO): NO